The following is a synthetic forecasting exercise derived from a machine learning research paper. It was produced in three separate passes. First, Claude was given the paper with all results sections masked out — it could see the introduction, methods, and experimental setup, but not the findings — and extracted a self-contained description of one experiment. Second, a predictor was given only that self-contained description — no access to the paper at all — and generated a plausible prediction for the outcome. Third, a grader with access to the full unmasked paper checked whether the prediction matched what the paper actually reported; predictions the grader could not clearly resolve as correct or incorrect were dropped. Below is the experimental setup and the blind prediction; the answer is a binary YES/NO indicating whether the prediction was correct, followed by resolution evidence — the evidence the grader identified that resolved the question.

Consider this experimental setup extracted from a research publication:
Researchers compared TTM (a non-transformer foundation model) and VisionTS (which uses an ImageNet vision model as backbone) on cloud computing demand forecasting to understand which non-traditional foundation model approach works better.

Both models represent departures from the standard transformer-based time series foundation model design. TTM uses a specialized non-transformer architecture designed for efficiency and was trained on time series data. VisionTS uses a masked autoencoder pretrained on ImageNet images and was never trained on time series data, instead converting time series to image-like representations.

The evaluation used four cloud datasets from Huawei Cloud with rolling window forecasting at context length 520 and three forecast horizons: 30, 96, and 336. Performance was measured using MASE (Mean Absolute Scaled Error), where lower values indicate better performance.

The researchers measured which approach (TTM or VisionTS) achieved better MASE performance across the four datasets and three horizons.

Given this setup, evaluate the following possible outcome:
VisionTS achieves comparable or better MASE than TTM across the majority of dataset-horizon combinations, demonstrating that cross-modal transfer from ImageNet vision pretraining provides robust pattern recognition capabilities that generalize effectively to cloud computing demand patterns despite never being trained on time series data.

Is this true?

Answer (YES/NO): YES